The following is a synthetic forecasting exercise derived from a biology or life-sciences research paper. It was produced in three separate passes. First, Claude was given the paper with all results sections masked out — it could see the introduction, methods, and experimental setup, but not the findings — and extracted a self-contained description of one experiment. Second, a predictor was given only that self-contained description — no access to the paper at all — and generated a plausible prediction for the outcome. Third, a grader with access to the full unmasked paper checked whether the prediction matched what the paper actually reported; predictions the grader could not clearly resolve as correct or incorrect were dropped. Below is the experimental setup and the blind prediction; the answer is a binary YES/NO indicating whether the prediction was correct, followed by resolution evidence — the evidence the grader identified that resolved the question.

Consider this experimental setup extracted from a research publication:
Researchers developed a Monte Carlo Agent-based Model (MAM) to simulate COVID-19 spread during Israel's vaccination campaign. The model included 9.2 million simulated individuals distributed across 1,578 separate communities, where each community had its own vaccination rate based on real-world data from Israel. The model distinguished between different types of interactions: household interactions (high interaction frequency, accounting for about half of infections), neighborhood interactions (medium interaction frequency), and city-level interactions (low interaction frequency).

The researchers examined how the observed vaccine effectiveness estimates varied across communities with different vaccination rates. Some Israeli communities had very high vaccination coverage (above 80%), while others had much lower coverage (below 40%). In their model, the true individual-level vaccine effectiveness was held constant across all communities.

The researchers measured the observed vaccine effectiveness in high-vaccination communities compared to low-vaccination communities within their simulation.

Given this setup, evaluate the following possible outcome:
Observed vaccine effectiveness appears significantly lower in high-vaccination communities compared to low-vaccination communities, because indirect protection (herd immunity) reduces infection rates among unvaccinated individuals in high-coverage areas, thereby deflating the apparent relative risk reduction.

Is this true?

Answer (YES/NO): NO